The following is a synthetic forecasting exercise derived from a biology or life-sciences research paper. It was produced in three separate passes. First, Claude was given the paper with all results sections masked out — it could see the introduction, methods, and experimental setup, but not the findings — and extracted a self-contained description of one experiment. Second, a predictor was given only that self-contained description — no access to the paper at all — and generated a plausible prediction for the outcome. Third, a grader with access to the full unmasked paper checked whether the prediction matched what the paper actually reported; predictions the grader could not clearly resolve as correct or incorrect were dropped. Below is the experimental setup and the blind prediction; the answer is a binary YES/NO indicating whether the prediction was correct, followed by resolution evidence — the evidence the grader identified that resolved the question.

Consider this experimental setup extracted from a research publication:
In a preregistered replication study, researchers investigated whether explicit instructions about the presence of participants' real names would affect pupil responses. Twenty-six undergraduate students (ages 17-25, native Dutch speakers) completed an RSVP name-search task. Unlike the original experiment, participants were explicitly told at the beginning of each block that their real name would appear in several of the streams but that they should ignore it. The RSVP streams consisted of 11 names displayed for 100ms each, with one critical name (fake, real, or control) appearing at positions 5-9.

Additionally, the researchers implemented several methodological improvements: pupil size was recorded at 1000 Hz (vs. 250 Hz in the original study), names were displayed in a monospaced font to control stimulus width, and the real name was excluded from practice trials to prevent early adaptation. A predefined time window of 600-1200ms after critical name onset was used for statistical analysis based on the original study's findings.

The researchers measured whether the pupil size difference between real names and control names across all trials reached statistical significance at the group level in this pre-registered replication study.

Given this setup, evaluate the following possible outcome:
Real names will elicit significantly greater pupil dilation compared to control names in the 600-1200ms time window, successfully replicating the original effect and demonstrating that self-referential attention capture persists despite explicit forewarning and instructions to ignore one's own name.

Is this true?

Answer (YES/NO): YES